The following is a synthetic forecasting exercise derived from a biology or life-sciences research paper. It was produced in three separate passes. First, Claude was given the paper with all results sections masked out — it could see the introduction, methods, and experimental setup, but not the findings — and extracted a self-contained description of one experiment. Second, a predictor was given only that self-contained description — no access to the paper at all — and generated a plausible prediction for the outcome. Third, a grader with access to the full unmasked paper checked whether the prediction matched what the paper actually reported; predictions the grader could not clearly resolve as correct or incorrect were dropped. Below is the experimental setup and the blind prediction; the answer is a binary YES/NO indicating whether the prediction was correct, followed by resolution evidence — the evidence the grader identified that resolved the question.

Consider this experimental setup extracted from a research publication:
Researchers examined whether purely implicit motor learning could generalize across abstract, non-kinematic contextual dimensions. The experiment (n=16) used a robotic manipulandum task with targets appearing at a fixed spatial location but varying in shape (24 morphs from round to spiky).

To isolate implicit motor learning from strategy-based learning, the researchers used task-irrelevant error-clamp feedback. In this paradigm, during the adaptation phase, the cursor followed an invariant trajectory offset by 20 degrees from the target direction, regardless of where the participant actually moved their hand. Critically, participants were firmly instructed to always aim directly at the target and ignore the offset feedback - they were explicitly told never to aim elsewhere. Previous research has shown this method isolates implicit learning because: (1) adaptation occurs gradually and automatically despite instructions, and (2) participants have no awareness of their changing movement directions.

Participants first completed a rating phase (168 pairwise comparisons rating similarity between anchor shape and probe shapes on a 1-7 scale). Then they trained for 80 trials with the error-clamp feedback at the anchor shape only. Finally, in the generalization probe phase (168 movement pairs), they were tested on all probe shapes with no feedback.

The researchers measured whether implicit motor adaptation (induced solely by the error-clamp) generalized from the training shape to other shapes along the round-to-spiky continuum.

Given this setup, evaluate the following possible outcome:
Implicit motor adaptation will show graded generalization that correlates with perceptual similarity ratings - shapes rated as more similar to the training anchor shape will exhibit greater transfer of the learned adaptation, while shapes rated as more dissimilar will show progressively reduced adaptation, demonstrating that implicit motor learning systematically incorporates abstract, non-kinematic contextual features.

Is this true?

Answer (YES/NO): NO